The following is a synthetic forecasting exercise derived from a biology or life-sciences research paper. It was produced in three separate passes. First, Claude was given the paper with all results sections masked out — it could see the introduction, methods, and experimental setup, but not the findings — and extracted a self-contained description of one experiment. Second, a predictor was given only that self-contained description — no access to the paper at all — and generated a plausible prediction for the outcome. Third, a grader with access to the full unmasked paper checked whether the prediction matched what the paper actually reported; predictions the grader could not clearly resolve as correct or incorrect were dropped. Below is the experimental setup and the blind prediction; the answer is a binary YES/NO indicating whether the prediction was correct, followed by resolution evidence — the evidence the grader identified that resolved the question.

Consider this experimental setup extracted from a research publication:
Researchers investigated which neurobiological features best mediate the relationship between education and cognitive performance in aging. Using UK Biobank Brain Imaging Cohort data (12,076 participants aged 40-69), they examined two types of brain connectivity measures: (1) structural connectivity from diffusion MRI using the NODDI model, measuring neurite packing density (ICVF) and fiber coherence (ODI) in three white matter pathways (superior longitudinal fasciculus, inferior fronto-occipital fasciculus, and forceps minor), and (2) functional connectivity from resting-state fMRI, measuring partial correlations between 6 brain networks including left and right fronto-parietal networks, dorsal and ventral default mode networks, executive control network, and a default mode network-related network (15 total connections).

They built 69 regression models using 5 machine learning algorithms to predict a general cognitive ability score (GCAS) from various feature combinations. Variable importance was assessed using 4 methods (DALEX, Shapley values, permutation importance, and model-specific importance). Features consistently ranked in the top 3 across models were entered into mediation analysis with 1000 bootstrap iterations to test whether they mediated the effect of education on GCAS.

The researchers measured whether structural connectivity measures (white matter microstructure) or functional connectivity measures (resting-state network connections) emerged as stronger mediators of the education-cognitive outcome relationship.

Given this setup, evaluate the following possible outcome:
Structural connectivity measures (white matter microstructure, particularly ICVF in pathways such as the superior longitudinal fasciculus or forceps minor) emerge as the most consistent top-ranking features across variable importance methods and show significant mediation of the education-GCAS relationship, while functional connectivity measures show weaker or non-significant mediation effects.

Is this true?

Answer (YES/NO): NO